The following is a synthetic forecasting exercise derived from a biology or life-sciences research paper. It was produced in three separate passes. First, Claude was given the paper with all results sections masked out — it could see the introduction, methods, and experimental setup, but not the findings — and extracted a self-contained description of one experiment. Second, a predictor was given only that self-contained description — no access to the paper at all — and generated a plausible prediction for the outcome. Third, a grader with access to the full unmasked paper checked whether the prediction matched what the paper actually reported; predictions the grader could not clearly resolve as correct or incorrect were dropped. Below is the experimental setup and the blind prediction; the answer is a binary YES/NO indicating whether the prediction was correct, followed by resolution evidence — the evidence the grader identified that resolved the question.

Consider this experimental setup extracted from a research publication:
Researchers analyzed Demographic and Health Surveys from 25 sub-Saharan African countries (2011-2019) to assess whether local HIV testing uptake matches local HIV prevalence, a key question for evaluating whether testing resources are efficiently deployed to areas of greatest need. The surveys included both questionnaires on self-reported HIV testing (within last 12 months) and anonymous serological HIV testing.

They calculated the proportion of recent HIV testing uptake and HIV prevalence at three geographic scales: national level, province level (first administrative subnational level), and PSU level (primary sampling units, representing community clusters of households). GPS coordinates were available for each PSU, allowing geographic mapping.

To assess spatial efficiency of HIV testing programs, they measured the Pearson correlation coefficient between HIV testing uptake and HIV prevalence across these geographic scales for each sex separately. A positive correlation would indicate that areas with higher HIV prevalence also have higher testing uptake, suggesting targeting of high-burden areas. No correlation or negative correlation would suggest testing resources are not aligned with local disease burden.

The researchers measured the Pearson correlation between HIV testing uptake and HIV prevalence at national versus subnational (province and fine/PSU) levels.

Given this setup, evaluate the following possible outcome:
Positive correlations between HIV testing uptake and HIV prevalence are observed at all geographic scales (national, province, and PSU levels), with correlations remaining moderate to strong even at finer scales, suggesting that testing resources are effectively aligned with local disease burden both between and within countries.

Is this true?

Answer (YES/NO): NO